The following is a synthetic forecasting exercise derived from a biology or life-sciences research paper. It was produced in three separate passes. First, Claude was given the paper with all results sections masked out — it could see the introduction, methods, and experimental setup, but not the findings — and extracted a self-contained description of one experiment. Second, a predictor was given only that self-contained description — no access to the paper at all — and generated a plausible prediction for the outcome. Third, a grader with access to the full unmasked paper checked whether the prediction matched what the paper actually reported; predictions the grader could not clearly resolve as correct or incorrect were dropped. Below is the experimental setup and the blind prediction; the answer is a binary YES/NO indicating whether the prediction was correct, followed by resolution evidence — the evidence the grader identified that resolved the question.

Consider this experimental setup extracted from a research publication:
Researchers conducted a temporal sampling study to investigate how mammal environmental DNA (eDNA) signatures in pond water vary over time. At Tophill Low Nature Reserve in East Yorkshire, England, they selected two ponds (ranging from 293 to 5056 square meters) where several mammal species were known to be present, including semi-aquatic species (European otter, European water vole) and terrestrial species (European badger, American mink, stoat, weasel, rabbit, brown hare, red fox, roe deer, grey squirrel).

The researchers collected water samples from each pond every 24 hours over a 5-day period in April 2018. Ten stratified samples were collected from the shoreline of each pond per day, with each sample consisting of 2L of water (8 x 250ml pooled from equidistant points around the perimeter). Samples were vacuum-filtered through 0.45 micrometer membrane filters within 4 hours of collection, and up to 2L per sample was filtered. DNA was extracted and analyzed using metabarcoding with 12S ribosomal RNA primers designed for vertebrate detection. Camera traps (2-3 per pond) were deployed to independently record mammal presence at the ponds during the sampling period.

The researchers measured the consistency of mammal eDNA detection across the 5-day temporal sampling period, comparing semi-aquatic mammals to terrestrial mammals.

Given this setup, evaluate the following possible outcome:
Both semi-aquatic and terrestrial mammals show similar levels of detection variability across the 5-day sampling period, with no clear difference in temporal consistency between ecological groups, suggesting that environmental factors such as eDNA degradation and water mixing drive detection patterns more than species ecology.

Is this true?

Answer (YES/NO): NO